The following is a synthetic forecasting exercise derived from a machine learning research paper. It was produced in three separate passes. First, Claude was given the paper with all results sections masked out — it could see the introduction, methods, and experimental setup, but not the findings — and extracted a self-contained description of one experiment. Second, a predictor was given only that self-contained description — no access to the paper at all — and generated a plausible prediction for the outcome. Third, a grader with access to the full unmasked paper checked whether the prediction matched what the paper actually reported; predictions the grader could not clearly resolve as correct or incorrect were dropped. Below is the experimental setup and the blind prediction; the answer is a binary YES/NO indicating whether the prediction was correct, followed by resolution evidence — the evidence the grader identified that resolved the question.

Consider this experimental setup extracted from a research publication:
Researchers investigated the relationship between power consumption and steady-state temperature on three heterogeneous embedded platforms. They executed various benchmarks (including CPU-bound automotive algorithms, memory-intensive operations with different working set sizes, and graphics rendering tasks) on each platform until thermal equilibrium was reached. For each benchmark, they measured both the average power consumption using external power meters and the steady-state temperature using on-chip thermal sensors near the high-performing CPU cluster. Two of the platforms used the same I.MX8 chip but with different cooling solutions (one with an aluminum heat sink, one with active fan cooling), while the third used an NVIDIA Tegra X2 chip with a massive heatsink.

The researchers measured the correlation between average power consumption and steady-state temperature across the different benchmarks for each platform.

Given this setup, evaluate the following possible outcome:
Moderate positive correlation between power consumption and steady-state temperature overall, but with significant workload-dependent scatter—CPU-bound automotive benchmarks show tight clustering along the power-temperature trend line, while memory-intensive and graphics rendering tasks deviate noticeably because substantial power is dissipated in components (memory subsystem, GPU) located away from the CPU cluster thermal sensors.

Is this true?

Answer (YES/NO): NO